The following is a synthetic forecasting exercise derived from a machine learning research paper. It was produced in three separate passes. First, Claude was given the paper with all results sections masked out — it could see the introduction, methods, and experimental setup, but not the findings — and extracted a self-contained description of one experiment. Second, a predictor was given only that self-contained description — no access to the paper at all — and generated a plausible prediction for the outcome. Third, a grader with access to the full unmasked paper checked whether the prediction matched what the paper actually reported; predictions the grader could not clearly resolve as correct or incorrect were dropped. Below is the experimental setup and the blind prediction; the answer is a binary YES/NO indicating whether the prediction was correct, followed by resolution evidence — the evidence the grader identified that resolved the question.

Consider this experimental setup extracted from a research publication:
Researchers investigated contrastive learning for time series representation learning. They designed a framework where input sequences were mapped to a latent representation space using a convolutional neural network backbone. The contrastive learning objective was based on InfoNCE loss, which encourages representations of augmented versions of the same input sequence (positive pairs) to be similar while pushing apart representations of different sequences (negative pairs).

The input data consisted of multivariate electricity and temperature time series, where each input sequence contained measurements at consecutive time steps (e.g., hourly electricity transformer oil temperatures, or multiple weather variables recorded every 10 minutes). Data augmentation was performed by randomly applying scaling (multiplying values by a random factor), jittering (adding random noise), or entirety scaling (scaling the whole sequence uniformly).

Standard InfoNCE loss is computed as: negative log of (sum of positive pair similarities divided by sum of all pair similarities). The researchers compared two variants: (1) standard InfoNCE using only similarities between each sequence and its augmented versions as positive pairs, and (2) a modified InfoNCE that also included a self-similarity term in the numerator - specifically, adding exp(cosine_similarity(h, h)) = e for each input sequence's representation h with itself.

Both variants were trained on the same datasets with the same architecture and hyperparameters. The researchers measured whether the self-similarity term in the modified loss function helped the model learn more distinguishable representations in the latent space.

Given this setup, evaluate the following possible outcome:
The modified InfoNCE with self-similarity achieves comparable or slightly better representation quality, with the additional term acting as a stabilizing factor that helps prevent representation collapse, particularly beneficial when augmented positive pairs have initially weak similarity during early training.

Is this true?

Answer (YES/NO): NO